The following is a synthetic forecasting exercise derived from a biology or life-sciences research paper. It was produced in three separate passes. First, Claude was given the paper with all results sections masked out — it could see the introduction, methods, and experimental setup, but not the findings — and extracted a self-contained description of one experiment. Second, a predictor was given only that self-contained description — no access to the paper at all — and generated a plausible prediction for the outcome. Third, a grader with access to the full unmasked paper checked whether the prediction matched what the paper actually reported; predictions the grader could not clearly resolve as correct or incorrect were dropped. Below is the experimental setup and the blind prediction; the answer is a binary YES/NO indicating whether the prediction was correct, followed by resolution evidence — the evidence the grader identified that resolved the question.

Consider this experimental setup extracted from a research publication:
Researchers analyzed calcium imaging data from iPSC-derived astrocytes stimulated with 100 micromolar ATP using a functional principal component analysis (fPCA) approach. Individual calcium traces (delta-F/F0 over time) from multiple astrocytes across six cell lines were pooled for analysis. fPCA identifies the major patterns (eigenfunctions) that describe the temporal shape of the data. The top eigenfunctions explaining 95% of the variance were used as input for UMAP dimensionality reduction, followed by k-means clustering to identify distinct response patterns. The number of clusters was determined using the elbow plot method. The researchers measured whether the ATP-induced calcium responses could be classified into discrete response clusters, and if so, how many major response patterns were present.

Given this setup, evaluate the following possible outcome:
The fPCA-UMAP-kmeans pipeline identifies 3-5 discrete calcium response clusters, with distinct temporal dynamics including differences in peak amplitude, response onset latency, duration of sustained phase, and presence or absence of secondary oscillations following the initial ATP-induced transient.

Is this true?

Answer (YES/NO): NO